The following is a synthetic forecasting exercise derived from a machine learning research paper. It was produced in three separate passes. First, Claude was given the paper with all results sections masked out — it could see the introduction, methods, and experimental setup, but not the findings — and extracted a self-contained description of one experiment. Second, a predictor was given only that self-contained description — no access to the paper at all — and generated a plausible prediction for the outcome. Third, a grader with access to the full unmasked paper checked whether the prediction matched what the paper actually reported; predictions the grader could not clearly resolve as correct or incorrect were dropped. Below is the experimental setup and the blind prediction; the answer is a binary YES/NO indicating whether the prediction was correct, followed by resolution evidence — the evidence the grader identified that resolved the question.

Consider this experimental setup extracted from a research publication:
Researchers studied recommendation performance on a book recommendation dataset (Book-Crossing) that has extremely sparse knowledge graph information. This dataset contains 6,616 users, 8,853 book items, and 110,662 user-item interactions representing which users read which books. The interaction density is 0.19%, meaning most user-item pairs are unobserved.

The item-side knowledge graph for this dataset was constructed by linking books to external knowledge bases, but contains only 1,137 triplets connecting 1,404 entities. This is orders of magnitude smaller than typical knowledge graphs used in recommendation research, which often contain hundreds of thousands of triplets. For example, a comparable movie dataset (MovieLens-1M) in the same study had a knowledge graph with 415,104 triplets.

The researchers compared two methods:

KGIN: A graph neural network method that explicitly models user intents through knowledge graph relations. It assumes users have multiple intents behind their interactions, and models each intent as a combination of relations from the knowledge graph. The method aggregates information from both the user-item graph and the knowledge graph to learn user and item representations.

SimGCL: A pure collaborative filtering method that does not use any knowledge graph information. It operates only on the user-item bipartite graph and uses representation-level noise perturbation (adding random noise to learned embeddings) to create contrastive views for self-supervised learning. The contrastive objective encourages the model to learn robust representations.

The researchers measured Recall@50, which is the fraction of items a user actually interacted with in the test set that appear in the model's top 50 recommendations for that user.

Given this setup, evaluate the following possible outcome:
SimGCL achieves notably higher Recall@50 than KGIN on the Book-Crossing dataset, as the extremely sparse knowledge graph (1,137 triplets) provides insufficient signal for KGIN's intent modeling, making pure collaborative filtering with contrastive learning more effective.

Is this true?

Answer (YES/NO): YES